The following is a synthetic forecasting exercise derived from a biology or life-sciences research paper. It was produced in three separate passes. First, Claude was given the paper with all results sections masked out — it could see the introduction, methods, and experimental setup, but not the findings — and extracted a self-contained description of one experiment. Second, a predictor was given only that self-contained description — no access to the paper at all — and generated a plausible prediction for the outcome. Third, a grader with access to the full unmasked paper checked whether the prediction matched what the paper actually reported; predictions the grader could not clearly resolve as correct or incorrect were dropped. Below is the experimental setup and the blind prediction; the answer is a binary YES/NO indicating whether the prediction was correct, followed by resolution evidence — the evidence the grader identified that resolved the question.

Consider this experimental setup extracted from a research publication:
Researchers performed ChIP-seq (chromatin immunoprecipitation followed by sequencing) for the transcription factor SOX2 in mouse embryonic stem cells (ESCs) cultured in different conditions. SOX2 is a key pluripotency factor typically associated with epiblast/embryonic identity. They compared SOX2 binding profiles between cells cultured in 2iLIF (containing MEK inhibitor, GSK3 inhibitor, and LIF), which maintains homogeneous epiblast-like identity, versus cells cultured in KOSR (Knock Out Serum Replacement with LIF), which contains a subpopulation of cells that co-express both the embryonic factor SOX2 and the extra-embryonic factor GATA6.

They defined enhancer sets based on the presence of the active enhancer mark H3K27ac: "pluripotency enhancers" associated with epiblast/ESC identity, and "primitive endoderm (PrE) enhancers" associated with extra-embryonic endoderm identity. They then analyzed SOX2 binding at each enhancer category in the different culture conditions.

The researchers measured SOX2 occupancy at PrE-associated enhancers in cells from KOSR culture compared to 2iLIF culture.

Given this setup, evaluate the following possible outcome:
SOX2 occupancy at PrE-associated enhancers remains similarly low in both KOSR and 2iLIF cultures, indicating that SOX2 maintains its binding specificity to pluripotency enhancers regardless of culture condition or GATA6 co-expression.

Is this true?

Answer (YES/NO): NO